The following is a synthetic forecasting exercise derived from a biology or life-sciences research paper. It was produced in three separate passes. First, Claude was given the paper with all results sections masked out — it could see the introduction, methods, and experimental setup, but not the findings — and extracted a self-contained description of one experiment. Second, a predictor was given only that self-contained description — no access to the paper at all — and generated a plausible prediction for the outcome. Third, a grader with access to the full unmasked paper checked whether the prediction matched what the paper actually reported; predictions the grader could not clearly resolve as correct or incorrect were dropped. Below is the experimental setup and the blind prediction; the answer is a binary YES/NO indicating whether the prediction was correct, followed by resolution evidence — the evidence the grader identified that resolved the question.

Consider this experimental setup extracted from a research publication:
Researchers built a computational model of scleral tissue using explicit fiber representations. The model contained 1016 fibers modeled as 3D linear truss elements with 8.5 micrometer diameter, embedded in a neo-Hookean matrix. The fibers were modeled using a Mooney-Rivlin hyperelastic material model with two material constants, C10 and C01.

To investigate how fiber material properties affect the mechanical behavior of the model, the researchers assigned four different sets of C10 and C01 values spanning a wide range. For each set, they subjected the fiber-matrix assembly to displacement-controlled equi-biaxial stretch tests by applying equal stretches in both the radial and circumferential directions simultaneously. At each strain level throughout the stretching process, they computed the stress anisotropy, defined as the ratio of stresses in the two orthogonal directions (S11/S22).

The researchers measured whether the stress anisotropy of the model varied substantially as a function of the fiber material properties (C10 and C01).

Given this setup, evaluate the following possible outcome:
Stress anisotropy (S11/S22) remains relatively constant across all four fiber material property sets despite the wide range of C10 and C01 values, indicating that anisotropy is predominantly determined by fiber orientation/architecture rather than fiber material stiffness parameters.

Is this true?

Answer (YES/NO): YES